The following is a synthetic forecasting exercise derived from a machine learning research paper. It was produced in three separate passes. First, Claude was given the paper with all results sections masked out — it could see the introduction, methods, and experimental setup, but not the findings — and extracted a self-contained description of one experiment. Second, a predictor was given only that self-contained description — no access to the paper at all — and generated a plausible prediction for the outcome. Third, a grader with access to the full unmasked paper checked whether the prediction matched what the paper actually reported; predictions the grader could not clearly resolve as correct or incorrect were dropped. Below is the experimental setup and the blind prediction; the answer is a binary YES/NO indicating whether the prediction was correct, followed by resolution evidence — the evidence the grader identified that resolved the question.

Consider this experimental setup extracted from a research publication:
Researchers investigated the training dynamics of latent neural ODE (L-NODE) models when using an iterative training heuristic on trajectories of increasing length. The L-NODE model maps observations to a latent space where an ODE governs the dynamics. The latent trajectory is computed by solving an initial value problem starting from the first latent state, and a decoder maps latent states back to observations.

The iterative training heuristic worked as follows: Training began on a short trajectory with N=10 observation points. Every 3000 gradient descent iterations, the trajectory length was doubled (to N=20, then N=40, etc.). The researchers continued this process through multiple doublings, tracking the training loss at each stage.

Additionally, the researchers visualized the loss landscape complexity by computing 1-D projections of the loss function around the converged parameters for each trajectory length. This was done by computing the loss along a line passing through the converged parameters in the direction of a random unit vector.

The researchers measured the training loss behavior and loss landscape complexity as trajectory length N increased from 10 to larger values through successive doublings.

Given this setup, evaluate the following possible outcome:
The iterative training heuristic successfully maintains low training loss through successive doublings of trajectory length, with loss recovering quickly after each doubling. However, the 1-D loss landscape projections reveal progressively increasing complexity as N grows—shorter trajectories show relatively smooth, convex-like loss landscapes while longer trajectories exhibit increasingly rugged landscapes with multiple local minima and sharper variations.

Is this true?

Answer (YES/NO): NO